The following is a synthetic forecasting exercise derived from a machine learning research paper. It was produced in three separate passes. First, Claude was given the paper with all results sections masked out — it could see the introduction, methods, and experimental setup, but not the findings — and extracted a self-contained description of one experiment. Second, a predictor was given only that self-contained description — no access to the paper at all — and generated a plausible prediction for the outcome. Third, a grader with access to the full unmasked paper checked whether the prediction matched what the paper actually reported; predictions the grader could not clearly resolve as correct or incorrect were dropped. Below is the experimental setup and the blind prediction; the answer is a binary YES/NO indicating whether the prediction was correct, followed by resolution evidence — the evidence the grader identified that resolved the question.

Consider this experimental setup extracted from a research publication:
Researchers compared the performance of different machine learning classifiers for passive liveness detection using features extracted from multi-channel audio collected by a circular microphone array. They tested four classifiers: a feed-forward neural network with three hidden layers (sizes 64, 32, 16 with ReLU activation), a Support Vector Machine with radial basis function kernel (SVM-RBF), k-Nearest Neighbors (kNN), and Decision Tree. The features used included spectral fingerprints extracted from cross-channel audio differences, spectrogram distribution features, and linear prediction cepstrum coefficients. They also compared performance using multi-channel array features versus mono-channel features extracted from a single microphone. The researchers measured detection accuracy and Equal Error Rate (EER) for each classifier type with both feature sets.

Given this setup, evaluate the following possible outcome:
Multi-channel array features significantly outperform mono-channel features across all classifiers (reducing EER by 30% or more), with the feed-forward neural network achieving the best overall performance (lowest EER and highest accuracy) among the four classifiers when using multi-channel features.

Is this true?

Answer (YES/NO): NO